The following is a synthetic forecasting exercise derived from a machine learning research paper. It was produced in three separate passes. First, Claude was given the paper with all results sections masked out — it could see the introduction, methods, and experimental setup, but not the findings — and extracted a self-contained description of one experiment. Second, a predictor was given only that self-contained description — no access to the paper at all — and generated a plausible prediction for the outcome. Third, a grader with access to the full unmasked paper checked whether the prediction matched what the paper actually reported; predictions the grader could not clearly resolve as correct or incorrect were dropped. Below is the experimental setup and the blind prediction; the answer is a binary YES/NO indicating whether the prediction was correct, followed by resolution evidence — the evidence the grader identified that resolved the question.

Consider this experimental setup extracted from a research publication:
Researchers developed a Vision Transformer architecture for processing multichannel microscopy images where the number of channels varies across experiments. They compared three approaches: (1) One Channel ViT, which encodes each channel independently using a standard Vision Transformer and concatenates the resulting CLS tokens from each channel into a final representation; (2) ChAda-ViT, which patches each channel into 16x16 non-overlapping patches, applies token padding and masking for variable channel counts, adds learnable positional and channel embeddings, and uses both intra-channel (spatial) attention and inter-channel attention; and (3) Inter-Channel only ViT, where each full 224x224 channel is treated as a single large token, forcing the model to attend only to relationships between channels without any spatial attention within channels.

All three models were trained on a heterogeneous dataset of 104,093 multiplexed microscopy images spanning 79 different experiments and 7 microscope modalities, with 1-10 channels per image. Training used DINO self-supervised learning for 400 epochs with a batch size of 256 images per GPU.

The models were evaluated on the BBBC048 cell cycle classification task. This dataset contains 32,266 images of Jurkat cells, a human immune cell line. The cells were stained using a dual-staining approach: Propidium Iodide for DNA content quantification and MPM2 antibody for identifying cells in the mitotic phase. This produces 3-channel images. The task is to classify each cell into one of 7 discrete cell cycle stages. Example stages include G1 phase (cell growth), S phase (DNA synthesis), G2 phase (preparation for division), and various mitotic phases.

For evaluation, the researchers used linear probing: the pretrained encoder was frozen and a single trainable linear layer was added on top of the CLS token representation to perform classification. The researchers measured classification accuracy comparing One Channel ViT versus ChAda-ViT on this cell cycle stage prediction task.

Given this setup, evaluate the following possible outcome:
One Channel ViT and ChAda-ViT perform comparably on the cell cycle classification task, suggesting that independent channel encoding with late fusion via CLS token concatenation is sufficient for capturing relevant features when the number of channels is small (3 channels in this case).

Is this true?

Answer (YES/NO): NO